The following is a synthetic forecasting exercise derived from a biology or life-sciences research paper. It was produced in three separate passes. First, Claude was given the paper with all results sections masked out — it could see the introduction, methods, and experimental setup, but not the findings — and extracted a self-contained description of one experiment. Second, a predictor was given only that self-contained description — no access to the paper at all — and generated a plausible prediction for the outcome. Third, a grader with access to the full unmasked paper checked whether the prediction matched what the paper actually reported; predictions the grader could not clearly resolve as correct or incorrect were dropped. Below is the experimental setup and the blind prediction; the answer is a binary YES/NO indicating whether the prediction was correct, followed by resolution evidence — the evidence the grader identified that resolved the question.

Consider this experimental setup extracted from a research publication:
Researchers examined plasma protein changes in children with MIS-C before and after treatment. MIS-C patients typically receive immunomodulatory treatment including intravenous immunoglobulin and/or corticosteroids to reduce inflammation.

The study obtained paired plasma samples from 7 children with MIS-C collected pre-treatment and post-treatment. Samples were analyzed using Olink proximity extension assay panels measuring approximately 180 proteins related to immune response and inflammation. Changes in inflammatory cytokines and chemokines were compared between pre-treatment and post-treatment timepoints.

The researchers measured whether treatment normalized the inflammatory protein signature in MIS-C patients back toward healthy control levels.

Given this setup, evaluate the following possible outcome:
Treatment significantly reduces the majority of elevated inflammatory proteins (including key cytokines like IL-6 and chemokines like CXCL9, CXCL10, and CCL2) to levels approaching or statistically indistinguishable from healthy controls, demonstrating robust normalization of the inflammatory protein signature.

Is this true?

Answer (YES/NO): NO